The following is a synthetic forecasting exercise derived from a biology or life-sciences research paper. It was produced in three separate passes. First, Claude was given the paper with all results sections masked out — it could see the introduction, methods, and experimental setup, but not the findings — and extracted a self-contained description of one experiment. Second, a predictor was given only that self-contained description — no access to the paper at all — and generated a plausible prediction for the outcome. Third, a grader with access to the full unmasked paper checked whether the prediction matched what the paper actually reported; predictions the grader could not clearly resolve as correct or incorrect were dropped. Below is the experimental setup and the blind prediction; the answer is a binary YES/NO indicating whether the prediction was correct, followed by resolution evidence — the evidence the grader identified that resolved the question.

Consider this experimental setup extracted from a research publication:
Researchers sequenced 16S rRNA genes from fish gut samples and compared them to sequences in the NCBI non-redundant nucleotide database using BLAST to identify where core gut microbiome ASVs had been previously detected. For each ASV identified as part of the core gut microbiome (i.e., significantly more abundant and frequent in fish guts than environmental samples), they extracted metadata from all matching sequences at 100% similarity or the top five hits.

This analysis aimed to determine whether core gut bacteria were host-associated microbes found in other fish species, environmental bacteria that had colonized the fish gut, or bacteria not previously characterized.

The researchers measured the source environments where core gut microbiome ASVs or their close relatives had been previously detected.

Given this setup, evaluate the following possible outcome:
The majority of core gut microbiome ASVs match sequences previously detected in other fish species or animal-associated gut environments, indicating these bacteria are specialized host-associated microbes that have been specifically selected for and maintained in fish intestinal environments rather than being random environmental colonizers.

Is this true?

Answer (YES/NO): NO